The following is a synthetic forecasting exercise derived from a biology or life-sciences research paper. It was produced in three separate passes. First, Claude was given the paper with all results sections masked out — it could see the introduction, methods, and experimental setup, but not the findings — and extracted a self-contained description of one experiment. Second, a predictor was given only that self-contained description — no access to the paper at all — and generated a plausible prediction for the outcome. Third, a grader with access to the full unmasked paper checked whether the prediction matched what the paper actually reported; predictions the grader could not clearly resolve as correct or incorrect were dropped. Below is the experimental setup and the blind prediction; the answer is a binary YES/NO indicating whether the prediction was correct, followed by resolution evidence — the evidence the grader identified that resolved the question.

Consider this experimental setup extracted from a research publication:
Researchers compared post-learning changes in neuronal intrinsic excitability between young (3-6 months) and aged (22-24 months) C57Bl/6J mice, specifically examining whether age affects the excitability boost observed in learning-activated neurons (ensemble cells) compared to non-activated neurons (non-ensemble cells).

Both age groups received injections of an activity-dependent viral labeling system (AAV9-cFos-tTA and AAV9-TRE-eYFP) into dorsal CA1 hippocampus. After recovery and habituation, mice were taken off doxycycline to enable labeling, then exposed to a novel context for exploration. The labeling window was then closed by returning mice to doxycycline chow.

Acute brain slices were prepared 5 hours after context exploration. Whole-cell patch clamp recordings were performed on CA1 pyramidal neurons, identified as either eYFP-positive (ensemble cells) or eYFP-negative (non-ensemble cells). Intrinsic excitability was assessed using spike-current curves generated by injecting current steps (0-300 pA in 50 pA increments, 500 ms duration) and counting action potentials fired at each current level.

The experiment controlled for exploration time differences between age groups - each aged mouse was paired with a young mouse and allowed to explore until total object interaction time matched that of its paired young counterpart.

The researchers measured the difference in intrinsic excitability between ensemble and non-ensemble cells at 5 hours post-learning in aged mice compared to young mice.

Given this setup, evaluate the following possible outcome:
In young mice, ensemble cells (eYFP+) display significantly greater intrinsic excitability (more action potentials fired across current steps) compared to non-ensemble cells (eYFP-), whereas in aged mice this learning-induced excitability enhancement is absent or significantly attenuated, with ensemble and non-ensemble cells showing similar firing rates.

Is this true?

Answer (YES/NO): YES